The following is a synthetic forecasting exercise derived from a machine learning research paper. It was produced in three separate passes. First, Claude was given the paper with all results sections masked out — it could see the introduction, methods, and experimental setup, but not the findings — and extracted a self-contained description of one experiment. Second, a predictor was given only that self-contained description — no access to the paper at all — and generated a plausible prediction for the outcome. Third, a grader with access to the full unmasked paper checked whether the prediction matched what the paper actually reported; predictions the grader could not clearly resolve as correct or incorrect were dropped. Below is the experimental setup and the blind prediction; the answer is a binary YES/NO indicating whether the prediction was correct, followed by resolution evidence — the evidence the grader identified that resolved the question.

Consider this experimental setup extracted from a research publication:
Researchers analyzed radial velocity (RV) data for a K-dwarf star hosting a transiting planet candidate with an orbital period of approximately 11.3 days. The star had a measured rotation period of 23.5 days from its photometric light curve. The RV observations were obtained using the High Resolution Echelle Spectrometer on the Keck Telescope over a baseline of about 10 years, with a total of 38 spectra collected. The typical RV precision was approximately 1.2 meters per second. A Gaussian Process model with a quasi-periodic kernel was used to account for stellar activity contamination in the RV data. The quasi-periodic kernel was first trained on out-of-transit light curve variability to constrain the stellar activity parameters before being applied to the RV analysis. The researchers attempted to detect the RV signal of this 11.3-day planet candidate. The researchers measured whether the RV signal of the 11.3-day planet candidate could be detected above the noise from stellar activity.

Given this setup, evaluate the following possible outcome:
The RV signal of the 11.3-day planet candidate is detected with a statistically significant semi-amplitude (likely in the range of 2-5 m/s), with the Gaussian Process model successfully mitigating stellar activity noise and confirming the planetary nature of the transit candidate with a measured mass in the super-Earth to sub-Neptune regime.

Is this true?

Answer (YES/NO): NO